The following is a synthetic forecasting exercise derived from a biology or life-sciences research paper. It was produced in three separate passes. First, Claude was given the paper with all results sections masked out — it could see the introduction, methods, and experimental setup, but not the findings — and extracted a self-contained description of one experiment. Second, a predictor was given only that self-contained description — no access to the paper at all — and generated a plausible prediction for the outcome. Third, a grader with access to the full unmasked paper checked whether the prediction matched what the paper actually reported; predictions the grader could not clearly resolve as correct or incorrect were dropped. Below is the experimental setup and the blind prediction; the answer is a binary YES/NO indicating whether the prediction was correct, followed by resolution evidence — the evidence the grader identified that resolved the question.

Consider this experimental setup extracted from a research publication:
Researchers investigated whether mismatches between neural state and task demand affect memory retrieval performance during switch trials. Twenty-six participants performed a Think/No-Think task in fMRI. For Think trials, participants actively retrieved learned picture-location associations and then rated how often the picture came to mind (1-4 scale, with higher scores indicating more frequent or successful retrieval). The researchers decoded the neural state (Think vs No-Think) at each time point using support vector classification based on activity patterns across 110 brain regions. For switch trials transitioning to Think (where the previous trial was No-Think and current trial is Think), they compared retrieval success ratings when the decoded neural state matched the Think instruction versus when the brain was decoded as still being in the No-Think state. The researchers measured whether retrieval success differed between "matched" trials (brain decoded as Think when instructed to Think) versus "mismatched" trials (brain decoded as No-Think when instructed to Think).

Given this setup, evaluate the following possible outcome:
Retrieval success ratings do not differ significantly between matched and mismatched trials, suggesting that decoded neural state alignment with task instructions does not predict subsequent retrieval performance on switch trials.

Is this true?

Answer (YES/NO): NO